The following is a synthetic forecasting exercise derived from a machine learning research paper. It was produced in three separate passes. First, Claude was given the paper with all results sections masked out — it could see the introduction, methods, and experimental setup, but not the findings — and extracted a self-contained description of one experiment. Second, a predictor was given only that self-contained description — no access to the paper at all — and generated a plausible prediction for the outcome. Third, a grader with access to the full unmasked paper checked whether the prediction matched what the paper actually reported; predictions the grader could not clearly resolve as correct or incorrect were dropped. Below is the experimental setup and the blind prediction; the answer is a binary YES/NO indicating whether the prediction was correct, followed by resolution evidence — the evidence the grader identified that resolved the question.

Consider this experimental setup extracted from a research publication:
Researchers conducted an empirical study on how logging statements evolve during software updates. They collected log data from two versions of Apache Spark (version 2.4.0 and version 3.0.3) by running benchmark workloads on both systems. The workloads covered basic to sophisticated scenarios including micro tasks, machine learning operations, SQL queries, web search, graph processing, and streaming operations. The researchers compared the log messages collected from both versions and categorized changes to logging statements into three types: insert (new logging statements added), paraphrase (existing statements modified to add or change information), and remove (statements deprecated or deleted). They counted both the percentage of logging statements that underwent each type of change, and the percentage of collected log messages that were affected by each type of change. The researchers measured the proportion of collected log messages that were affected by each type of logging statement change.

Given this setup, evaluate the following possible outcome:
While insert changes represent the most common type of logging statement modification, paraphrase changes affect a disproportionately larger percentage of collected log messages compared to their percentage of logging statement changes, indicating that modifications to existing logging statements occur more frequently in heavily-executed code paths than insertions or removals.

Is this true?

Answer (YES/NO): YES